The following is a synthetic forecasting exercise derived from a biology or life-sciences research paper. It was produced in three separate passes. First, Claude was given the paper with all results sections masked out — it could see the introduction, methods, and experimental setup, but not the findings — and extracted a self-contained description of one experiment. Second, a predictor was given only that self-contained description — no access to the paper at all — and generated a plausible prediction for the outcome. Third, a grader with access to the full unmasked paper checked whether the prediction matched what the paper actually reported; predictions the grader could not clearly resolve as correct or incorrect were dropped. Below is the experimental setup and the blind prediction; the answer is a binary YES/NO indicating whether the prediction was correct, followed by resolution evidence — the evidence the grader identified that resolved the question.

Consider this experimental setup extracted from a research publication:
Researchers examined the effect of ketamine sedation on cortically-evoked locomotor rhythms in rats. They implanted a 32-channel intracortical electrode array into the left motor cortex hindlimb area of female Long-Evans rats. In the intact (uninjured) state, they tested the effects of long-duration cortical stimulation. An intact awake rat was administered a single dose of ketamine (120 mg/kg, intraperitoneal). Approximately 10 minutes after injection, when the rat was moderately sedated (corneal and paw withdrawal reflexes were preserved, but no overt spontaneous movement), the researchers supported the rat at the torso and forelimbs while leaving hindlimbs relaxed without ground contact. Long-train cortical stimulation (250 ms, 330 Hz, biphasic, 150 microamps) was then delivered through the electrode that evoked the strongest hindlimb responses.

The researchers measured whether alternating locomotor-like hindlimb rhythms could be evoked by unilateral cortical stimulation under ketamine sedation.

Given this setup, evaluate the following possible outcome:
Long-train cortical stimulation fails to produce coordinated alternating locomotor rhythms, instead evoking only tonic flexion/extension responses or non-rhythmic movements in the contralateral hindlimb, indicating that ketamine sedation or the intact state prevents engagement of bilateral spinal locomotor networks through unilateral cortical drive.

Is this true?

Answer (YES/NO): NO